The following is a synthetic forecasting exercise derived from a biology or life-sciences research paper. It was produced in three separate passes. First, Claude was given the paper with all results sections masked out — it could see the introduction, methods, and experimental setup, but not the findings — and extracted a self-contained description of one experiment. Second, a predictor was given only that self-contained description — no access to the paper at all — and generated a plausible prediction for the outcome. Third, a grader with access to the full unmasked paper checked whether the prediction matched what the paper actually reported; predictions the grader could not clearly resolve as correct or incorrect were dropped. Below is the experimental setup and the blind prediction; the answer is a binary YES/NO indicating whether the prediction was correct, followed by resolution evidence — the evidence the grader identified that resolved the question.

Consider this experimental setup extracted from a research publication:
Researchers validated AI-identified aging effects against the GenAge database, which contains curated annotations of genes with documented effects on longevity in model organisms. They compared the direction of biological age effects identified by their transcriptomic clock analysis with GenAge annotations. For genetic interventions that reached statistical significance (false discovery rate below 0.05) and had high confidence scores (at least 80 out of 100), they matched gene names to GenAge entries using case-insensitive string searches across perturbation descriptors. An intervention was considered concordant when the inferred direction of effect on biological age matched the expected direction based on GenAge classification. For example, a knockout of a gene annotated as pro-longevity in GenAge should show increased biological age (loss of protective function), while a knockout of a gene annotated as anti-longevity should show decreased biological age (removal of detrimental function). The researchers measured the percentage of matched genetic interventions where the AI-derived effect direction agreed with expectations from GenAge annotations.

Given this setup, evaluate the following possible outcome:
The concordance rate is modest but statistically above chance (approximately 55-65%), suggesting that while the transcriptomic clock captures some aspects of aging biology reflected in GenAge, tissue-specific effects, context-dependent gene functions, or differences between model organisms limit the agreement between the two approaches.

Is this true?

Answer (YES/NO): NO